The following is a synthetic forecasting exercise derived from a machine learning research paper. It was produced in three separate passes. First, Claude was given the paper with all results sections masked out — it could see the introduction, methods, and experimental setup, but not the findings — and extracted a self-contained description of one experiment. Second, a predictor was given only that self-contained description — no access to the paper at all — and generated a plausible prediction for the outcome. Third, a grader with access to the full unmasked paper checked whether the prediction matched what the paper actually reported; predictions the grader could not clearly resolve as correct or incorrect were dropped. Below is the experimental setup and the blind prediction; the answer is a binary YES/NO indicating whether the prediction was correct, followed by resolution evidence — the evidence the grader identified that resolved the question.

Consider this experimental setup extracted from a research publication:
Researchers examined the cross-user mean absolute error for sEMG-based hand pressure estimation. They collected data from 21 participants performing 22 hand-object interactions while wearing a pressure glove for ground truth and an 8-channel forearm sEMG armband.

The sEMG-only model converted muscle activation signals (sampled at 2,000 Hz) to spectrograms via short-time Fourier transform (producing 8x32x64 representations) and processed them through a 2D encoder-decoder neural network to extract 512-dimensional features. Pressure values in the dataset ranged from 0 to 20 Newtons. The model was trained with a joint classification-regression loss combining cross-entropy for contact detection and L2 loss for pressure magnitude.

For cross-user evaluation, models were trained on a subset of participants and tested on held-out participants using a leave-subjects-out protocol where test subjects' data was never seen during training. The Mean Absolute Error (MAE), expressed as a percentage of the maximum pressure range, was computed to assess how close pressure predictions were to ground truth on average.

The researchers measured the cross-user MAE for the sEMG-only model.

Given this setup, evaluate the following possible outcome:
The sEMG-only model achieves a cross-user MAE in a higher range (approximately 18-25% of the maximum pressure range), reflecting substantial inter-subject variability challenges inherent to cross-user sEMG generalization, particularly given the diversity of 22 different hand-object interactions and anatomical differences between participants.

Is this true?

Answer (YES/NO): NO